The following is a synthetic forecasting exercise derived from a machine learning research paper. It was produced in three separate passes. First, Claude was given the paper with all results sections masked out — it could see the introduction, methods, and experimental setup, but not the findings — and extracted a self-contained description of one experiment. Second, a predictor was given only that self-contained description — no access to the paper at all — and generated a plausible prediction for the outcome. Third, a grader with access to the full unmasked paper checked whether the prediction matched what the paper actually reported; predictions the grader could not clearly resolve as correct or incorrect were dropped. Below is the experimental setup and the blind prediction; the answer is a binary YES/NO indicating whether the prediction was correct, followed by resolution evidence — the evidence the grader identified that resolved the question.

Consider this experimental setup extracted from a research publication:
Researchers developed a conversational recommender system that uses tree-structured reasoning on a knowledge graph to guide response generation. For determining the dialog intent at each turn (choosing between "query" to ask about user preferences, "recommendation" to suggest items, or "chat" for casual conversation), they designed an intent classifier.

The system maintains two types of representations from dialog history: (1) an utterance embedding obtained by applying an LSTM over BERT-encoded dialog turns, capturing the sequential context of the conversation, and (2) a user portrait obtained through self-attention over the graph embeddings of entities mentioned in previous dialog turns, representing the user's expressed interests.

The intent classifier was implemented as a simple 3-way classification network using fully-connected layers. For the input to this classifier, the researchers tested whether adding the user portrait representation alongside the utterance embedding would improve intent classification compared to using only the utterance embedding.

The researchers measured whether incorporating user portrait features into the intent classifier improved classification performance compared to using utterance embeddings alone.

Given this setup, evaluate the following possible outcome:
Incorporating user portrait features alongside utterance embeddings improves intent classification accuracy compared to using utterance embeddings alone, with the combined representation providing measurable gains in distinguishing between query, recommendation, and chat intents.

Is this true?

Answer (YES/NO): NO